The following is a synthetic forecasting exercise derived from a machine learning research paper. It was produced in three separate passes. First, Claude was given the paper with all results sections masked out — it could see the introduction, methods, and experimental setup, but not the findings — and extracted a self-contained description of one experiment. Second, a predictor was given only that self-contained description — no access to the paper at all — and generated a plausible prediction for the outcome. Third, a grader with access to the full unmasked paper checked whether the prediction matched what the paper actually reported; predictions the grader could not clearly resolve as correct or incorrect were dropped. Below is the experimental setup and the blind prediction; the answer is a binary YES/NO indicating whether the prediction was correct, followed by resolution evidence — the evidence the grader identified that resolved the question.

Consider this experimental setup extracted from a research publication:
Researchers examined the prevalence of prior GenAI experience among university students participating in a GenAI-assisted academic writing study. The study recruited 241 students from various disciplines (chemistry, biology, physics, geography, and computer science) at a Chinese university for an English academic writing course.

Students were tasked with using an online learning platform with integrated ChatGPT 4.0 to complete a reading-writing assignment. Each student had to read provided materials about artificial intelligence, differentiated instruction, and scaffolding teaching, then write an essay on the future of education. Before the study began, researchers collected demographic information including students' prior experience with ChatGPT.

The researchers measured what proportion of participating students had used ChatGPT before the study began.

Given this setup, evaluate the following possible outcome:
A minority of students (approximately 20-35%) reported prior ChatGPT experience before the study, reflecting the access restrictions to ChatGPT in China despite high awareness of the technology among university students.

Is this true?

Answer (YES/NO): NO